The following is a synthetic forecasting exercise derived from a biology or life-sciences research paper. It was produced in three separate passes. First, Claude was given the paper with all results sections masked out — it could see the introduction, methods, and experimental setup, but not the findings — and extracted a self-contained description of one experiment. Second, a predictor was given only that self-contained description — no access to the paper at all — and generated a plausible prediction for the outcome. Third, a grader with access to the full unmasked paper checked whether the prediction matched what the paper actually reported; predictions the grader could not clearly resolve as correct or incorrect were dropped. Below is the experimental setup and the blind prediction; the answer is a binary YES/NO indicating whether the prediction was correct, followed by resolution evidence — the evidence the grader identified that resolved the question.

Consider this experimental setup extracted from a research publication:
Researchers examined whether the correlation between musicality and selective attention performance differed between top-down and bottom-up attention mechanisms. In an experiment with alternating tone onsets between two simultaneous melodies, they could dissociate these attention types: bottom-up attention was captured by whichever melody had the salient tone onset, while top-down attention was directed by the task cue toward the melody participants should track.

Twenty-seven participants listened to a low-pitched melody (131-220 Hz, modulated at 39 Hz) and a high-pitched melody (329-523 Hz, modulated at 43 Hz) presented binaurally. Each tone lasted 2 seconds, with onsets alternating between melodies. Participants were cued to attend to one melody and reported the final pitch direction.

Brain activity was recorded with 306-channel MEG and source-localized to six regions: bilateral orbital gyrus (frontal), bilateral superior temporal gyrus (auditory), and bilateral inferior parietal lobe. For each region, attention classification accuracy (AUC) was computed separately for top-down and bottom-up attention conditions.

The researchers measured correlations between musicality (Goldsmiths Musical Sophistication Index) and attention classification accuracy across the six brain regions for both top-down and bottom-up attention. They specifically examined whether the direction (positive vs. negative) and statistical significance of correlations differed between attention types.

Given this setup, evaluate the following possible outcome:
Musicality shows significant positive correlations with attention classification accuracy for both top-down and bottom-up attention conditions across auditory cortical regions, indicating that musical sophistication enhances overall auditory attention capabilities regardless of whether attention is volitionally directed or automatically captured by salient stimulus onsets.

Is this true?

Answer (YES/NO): NO